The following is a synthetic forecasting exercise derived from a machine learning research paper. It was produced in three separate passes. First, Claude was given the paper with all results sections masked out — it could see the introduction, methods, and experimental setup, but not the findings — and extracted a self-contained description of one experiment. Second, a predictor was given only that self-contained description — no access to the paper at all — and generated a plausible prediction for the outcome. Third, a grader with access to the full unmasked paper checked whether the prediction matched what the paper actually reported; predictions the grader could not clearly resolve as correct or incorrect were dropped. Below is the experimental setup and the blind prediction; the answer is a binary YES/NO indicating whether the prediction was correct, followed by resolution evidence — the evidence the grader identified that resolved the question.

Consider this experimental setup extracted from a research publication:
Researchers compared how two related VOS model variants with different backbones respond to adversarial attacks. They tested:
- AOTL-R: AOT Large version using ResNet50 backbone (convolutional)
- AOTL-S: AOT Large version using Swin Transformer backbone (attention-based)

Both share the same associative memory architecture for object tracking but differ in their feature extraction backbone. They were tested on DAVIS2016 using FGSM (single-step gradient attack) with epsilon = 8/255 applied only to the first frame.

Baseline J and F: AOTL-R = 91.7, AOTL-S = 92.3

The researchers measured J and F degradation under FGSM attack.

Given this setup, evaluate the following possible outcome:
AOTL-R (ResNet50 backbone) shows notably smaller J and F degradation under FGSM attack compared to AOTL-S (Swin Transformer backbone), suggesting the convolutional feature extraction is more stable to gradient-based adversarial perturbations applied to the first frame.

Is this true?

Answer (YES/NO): NO